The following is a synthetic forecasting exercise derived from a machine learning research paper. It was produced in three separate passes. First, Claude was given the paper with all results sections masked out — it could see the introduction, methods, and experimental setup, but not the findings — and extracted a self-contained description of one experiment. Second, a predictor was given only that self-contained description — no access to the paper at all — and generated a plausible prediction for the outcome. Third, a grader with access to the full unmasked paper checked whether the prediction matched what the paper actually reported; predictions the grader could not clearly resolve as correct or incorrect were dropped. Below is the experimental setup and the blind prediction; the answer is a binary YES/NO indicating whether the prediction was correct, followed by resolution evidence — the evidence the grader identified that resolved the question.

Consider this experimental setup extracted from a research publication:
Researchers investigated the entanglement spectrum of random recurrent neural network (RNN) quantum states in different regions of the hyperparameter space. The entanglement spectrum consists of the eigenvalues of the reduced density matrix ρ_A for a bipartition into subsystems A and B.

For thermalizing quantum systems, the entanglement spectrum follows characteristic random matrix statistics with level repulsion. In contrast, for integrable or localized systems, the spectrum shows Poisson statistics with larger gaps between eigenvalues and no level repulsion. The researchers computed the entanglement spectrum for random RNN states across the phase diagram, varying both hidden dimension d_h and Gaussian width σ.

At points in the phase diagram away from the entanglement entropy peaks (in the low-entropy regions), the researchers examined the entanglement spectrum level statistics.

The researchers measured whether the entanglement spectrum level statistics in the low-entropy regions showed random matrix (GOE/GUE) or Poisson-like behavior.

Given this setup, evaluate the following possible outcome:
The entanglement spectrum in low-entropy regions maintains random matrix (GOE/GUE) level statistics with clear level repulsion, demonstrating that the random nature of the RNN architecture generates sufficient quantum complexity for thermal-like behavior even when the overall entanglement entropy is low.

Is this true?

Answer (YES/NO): NO